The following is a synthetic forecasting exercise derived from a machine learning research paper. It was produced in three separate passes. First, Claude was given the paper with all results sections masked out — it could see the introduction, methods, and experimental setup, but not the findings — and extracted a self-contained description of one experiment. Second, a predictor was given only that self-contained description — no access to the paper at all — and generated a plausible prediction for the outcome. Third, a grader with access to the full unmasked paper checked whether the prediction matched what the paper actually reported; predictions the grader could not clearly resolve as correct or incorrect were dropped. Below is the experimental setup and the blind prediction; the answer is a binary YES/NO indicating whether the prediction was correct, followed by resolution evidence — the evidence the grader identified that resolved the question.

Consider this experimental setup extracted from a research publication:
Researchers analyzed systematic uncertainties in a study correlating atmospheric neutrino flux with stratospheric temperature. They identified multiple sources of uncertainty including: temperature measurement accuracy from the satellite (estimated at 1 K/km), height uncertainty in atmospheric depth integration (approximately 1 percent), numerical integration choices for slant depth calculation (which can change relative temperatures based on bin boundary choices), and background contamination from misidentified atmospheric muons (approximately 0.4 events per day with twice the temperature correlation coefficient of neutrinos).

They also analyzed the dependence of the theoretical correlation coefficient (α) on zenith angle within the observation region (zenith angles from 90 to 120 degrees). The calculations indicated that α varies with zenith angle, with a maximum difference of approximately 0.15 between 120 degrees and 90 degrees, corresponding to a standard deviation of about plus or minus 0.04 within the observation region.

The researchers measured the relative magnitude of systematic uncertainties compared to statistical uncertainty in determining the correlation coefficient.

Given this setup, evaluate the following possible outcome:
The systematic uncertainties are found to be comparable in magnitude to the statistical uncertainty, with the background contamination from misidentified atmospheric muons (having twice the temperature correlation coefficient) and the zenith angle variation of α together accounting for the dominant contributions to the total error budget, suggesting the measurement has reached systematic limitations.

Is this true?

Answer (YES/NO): NO